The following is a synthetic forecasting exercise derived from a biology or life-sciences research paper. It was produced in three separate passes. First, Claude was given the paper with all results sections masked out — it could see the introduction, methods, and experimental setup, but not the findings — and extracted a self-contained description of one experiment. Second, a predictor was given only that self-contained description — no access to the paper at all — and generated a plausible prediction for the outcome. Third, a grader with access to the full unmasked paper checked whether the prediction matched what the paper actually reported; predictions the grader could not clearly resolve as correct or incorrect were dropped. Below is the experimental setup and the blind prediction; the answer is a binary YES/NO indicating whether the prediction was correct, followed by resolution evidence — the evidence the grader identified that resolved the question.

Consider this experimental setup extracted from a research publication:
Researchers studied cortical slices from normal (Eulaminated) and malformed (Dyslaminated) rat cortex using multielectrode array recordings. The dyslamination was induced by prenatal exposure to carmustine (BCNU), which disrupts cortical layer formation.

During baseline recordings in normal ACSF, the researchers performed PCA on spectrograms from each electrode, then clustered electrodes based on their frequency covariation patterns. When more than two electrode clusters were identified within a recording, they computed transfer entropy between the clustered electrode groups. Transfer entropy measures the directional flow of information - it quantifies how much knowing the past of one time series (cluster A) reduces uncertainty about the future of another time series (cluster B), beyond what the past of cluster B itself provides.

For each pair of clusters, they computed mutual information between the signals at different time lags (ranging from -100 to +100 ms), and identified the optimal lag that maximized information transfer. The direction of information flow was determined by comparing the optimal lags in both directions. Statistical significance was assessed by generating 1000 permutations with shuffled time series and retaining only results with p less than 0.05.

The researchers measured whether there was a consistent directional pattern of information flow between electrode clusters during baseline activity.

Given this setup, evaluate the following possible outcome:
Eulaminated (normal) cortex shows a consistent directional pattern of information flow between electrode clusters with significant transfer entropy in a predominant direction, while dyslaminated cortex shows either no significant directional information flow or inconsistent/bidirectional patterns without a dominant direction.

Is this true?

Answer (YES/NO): NO